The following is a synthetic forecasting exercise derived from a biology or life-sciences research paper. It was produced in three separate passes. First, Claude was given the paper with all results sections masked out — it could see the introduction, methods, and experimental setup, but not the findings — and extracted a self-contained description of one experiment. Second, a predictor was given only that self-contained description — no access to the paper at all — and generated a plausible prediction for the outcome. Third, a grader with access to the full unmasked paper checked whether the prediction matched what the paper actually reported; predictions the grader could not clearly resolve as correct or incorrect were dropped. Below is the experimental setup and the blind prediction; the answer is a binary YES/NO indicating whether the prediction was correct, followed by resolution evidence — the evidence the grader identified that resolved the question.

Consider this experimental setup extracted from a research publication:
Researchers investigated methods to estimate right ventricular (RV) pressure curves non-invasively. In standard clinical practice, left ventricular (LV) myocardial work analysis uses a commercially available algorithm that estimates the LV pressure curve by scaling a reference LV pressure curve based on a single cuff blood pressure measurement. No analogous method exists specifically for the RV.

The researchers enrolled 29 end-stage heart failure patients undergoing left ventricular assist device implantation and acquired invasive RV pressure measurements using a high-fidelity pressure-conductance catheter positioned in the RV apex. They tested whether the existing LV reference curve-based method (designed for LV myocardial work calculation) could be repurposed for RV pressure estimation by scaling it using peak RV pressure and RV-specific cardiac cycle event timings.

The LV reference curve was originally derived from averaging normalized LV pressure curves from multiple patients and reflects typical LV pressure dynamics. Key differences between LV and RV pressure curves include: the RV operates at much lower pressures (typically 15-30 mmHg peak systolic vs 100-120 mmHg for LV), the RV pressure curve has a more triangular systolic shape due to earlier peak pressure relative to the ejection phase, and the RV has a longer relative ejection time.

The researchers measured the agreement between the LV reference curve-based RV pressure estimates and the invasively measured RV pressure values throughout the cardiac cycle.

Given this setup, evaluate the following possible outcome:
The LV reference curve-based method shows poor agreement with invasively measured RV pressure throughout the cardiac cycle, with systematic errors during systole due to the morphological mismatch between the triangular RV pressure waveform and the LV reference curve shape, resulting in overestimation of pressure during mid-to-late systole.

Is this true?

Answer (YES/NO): NO